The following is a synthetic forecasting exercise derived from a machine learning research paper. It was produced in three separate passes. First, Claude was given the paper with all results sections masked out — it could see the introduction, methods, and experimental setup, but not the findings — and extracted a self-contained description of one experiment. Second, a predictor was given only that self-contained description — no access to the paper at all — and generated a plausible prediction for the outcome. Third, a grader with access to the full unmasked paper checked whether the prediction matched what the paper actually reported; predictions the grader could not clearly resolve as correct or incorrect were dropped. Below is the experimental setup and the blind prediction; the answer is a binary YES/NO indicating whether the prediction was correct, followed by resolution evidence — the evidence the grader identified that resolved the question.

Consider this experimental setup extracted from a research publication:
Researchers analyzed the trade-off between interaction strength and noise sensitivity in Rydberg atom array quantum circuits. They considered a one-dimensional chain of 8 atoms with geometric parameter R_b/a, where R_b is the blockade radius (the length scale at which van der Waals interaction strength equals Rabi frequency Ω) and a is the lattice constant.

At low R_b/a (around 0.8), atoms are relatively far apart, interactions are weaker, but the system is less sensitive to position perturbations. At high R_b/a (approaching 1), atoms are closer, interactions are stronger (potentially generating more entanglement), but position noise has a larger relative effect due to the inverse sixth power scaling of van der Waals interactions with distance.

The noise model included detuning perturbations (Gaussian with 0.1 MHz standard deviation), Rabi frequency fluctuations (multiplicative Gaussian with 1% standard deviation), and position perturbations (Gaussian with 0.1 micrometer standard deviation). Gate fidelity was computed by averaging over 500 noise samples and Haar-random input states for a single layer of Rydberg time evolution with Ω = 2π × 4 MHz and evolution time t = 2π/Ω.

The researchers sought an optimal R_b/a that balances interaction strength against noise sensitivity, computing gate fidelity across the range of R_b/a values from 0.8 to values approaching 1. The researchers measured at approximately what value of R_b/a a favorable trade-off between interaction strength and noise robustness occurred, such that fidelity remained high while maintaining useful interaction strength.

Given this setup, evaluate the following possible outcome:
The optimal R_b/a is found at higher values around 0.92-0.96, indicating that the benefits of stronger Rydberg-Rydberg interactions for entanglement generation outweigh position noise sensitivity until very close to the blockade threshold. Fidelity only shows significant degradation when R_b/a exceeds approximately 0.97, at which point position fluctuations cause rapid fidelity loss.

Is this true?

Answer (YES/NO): NO